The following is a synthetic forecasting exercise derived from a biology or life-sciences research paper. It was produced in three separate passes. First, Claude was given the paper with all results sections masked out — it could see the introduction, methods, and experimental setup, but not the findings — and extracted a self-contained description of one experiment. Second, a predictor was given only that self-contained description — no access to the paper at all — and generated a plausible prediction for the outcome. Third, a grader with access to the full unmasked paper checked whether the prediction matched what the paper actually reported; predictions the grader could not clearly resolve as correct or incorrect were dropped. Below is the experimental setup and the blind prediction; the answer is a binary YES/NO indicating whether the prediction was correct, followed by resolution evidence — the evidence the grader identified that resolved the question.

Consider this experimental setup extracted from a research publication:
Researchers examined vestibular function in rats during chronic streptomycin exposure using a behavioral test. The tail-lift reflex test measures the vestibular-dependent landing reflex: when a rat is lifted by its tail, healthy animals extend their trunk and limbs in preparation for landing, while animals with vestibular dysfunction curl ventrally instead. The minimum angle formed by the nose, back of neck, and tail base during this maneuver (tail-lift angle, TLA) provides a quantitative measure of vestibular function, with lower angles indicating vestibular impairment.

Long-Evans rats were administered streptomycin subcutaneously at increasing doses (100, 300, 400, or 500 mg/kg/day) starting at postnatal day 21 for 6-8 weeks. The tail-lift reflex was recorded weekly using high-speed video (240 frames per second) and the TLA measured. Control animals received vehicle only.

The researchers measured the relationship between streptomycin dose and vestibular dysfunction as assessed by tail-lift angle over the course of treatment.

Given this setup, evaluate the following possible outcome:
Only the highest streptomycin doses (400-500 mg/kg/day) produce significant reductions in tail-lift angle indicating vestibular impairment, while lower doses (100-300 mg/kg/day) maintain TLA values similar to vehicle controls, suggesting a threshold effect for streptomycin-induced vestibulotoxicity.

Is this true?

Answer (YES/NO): NO